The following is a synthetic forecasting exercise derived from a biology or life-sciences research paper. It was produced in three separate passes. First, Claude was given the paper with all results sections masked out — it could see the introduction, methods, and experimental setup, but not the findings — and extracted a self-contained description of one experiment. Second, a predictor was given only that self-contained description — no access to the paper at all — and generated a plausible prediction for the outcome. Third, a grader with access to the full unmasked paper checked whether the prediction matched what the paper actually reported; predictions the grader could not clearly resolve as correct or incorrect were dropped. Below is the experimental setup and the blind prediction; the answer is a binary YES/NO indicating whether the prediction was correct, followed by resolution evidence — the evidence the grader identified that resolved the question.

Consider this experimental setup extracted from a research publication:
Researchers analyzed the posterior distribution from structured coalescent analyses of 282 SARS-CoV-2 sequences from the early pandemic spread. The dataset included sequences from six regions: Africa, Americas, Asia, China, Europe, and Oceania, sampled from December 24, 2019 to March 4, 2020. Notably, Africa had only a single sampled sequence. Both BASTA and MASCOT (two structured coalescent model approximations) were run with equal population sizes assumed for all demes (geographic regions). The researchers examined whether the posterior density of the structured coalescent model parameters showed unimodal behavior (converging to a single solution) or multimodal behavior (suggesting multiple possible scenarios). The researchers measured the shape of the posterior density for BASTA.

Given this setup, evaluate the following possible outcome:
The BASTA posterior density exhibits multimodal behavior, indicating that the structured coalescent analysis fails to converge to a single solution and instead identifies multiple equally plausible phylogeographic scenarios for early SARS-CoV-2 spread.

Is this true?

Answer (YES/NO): NO